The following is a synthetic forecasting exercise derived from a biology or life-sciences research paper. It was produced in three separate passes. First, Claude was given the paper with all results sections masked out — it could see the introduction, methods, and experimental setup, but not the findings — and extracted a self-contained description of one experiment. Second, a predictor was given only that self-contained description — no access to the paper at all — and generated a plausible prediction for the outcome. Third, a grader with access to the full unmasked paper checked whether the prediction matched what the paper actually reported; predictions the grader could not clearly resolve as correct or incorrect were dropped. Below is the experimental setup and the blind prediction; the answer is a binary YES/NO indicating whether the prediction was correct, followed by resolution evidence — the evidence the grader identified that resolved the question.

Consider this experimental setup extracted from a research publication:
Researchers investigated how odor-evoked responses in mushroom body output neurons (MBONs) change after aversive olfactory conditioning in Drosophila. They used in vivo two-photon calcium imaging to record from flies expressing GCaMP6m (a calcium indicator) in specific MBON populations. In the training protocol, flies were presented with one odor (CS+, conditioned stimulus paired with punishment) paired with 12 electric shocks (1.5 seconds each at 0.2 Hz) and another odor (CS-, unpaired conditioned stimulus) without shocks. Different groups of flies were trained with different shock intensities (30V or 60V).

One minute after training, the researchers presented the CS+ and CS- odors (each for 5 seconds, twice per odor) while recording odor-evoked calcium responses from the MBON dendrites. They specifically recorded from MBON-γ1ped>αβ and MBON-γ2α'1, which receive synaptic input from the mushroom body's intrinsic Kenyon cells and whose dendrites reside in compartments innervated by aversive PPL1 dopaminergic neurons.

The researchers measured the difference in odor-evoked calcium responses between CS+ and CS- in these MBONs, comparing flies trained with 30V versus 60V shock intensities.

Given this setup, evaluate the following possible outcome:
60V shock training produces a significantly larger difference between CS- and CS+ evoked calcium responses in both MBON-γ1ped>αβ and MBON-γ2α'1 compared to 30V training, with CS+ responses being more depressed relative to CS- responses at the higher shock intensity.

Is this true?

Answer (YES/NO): NO